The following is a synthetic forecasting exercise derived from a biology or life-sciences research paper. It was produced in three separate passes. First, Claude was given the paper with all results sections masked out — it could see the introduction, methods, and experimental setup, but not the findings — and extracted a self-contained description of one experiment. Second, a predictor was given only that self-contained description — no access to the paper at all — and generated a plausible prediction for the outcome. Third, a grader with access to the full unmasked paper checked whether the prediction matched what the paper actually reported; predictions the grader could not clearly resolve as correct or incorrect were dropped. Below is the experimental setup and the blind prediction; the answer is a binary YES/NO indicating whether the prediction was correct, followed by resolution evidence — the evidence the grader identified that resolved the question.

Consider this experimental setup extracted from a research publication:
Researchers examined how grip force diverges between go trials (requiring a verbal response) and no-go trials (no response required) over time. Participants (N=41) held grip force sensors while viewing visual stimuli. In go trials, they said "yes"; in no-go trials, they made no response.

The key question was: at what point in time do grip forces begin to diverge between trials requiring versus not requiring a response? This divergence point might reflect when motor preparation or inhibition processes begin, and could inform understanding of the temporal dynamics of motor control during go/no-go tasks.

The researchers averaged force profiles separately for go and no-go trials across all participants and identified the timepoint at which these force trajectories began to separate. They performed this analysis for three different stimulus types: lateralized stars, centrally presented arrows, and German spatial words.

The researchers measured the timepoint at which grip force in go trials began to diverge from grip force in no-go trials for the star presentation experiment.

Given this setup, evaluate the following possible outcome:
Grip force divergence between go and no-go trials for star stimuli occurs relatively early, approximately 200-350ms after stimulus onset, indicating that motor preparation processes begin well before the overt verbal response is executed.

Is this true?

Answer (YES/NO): YES